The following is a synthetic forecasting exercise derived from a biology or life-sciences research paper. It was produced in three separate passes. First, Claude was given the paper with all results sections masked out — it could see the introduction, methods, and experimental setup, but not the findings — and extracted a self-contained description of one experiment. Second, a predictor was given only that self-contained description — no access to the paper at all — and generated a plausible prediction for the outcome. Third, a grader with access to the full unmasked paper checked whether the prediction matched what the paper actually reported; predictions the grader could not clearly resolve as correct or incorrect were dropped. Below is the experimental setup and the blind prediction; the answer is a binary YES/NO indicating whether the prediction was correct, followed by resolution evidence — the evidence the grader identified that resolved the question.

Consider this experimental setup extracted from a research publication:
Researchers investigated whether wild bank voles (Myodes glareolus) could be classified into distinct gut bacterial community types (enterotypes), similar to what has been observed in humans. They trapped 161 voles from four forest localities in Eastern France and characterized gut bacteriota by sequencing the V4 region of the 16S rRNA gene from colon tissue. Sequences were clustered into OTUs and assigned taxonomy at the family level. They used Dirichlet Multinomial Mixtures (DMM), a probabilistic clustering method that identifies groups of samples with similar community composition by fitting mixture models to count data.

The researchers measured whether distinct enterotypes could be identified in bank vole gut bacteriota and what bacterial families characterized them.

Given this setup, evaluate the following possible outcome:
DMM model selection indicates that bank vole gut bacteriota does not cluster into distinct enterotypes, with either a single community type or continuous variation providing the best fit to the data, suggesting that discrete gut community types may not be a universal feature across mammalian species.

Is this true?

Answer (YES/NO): NO